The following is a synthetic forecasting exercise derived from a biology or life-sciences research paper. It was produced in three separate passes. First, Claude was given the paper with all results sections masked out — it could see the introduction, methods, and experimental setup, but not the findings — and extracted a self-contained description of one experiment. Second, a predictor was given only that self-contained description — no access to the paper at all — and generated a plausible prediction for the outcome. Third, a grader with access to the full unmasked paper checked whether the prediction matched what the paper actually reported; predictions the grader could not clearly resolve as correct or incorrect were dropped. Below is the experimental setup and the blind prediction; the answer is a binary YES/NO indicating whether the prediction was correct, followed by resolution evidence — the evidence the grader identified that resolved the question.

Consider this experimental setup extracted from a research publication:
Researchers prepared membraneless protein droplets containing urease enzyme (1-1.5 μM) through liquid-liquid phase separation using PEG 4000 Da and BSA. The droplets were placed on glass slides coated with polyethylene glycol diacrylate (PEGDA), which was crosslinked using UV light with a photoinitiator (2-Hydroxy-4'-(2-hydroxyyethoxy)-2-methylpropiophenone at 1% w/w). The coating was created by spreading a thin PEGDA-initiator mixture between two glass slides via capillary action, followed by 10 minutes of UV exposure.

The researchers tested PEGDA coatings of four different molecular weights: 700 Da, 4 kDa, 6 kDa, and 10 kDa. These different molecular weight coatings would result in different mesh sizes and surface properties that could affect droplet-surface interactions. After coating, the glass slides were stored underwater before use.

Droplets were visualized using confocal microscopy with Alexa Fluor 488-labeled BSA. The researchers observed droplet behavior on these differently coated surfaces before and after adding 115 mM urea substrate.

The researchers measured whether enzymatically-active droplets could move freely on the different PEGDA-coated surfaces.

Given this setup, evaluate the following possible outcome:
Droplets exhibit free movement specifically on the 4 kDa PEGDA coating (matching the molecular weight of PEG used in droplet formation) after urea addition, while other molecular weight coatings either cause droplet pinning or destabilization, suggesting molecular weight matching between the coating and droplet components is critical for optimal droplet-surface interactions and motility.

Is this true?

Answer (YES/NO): NO